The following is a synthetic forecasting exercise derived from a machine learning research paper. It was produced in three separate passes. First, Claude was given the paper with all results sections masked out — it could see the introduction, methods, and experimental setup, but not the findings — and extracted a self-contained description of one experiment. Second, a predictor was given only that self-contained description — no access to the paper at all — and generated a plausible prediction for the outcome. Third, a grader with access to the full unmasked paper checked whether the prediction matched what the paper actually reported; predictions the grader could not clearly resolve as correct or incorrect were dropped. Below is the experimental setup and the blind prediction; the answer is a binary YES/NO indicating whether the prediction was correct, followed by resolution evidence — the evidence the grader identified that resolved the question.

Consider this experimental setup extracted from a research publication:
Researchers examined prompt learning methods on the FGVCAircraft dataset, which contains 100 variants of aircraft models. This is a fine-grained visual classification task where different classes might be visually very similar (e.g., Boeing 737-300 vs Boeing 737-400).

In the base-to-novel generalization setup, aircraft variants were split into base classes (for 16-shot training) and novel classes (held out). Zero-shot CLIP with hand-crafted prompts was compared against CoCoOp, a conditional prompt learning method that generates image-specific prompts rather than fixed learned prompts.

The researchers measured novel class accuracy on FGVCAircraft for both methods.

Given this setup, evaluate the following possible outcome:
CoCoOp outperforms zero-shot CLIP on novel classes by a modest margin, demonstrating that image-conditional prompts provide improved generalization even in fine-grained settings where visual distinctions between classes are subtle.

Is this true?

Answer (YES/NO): NO